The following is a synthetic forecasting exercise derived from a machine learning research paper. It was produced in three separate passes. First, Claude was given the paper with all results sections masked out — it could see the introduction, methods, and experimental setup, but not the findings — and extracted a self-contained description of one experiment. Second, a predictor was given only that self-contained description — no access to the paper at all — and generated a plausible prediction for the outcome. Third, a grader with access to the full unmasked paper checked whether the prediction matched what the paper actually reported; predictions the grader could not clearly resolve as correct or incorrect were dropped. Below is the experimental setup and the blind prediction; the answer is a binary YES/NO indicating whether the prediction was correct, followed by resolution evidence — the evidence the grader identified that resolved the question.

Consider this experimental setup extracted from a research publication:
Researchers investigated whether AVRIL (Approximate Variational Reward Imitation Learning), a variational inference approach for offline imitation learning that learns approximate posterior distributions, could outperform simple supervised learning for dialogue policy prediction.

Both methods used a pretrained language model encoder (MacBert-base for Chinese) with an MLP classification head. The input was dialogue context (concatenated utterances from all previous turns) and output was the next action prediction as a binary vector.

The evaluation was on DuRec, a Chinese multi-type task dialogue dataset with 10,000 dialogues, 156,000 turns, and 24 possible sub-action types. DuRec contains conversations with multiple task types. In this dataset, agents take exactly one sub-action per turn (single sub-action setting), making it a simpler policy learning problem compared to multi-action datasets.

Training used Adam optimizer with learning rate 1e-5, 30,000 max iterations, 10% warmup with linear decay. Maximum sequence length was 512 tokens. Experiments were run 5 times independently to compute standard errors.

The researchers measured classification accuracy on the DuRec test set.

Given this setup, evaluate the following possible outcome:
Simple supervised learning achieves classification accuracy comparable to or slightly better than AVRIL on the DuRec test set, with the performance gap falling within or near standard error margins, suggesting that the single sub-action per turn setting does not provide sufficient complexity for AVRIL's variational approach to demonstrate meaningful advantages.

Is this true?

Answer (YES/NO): YES